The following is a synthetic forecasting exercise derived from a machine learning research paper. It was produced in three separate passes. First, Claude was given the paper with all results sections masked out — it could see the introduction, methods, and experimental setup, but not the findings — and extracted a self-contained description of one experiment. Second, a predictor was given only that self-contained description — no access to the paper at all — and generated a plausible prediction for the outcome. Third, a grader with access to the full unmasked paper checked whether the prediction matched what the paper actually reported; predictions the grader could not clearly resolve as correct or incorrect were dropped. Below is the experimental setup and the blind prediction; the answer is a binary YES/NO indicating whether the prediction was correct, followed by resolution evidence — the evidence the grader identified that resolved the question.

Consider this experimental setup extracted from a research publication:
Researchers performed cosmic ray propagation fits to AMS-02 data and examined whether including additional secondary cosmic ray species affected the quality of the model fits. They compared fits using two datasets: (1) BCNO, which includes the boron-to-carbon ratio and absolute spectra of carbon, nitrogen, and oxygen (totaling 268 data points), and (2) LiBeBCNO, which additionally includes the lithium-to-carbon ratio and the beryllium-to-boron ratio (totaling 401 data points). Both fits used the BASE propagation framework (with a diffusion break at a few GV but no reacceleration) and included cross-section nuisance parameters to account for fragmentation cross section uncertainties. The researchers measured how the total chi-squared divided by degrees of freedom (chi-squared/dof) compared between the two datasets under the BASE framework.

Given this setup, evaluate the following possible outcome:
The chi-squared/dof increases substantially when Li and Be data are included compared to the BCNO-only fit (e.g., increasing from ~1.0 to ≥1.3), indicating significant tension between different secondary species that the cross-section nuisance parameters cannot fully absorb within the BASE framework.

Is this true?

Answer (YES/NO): NO